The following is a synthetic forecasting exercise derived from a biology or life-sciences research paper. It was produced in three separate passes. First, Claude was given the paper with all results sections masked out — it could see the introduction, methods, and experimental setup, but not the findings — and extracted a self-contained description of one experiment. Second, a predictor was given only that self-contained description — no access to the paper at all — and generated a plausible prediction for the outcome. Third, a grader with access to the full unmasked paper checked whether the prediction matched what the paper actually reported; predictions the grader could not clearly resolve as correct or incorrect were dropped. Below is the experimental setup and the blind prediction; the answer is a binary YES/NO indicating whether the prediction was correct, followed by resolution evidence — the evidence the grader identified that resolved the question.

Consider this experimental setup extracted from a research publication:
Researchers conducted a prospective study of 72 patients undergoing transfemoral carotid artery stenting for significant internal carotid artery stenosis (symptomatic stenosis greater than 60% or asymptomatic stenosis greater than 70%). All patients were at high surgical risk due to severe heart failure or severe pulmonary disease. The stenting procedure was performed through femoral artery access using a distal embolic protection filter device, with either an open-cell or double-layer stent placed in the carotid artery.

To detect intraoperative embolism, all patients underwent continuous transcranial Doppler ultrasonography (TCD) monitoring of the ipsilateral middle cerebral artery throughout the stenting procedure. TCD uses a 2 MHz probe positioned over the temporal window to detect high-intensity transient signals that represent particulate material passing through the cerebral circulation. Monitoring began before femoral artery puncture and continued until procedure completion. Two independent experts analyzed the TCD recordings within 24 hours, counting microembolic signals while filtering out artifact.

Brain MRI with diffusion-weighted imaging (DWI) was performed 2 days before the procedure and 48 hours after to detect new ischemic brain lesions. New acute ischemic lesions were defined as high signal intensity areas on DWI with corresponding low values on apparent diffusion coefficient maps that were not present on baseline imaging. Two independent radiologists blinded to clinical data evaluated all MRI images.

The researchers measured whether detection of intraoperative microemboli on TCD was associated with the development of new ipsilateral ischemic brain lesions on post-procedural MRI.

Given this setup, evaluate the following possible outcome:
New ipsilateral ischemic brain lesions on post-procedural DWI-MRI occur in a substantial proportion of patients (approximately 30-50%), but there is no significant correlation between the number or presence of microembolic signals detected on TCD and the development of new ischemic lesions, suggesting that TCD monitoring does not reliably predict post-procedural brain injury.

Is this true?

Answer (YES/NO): NO